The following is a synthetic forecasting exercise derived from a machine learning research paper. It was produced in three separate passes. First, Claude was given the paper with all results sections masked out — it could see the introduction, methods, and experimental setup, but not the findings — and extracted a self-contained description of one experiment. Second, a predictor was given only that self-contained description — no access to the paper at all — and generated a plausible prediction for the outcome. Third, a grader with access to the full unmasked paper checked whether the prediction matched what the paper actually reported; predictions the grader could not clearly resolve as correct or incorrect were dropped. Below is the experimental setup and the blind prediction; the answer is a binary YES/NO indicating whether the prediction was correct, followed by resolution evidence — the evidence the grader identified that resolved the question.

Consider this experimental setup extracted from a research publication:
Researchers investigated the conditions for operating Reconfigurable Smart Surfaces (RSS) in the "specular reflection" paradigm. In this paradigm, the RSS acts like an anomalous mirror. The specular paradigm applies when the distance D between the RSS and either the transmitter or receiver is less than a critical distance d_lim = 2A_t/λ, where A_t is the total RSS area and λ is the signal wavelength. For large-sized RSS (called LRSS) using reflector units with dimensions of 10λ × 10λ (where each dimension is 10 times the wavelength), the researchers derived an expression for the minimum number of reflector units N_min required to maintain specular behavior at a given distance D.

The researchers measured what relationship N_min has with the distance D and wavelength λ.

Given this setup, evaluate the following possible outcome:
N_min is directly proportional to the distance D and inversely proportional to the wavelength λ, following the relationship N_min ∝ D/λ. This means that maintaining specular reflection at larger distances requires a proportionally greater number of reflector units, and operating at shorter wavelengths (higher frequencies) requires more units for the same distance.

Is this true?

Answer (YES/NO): YES